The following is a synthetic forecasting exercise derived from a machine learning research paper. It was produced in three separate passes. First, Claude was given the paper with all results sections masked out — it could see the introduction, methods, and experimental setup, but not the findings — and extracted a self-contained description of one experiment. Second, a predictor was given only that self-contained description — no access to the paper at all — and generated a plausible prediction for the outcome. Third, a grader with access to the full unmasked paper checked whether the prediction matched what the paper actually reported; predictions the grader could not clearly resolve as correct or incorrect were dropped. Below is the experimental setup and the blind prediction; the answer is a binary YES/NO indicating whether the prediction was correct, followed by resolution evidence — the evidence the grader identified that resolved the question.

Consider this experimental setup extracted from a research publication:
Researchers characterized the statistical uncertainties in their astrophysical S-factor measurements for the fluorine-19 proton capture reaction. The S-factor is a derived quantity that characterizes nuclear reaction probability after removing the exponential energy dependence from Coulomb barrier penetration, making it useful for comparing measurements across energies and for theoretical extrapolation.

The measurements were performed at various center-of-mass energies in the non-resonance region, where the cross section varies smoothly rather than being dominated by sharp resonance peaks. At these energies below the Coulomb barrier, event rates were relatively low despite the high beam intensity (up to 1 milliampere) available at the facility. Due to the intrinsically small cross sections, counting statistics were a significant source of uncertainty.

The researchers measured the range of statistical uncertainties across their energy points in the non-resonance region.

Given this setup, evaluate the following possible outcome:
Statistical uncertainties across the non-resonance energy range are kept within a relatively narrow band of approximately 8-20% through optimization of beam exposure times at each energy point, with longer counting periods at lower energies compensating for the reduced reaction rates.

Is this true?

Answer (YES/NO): NO